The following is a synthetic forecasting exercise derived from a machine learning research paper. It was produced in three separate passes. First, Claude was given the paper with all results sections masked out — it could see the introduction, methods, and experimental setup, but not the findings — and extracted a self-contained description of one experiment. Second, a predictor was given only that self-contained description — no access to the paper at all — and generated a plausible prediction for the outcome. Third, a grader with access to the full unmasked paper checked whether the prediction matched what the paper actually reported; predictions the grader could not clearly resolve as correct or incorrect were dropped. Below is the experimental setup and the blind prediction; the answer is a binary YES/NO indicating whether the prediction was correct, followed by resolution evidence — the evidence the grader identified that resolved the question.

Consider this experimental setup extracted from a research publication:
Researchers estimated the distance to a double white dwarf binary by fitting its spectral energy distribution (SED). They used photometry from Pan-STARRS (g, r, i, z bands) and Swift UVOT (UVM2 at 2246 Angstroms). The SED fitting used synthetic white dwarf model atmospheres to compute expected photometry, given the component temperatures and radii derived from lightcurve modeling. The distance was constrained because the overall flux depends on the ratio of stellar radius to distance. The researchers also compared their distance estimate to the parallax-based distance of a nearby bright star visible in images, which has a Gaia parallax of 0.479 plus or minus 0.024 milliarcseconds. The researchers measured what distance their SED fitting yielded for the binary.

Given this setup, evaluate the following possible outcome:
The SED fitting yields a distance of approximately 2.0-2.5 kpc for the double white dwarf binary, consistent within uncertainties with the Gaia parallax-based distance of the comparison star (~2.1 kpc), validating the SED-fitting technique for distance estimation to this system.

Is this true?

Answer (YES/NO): YES